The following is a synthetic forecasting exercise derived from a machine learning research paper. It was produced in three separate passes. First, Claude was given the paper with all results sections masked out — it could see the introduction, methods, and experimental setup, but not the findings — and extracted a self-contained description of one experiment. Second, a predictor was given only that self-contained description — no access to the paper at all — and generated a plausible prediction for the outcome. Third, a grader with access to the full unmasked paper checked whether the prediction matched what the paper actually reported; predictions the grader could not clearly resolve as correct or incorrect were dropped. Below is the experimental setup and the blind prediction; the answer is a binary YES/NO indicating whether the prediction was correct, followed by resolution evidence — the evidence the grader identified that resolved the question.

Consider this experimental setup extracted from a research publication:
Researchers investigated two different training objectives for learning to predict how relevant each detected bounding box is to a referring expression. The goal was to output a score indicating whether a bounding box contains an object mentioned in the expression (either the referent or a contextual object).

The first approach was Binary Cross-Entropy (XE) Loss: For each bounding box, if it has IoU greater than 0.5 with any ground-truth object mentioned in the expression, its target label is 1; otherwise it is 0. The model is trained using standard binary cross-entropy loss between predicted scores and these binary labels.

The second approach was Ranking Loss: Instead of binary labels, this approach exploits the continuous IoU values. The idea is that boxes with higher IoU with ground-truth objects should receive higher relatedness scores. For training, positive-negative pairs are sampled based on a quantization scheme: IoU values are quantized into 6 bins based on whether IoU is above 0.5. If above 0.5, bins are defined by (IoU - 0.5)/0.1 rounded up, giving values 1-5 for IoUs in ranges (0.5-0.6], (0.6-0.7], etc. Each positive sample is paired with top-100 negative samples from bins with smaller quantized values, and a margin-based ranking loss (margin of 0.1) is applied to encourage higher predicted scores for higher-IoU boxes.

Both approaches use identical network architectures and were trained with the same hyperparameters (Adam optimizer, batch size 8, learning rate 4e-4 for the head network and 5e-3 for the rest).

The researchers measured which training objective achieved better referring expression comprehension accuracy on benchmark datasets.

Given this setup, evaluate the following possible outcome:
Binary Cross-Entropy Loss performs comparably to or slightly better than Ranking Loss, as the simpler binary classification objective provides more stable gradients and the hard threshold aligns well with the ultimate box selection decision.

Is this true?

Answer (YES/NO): YES